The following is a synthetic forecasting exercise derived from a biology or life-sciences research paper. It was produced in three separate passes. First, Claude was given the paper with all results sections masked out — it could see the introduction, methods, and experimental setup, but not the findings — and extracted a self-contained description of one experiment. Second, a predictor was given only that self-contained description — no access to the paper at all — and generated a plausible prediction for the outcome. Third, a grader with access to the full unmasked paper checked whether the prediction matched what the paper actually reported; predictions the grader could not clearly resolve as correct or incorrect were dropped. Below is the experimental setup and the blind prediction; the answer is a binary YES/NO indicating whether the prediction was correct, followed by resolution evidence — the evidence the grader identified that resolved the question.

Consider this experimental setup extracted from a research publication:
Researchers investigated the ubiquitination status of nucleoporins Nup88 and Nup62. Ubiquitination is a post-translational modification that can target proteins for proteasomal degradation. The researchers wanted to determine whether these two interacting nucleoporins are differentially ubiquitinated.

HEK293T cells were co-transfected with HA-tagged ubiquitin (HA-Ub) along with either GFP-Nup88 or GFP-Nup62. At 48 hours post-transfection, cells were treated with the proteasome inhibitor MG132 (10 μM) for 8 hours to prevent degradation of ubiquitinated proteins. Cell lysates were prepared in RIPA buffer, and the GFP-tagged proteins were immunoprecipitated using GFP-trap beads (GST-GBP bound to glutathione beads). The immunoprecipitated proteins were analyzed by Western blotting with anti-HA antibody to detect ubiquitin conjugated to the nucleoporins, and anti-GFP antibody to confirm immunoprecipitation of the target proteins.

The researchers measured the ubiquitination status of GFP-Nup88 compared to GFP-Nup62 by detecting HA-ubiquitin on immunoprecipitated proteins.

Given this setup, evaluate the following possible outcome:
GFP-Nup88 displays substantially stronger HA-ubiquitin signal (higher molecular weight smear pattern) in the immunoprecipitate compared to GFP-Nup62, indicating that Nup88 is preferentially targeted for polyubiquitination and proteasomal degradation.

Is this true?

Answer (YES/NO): YES